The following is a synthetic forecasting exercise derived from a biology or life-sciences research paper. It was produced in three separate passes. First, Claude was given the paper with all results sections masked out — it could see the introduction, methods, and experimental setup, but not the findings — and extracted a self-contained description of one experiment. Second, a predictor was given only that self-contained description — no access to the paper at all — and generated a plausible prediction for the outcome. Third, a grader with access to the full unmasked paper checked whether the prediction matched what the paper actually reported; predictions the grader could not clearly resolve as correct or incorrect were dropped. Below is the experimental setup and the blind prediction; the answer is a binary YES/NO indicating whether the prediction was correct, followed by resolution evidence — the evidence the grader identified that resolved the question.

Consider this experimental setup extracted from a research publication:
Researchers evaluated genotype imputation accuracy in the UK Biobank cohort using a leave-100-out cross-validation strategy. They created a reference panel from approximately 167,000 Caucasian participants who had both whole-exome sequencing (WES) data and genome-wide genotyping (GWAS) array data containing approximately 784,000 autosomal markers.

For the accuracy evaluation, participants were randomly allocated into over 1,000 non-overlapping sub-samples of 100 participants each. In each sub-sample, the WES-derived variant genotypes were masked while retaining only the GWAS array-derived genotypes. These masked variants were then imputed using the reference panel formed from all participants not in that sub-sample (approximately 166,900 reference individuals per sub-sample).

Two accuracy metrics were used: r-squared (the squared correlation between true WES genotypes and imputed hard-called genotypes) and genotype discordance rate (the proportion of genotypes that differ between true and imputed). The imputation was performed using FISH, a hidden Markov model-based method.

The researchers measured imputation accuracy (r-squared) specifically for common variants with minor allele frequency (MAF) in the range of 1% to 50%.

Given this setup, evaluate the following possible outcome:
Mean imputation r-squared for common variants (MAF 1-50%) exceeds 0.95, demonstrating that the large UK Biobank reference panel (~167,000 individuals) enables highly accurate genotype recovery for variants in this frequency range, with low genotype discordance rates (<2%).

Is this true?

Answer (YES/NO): YES